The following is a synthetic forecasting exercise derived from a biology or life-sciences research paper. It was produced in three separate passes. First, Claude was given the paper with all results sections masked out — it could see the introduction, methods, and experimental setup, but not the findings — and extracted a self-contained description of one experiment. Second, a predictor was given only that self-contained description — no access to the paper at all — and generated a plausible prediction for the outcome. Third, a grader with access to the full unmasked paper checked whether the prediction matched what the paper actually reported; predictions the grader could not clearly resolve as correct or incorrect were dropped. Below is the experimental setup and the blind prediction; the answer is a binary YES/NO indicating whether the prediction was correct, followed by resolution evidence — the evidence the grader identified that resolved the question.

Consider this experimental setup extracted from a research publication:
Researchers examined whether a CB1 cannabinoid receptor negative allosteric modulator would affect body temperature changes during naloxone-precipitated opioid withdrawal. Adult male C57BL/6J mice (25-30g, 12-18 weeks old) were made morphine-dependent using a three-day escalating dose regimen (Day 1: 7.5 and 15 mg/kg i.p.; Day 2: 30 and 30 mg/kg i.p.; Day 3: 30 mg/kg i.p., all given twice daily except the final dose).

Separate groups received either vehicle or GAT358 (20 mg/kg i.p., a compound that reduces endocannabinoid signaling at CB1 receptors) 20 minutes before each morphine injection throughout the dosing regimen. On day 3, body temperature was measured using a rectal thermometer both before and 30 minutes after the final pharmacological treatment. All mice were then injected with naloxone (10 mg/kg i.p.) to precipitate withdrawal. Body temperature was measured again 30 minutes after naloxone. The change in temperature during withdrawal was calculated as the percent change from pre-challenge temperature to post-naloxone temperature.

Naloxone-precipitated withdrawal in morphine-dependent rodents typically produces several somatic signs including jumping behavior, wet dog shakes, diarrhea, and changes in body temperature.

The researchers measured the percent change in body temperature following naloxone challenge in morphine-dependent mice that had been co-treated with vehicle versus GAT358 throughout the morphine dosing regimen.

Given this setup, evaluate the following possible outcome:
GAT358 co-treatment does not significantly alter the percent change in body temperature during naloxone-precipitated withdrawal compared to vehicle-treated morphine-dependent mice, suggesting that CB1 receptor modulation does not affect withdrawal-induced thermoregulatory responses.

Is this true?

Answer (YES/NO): YES